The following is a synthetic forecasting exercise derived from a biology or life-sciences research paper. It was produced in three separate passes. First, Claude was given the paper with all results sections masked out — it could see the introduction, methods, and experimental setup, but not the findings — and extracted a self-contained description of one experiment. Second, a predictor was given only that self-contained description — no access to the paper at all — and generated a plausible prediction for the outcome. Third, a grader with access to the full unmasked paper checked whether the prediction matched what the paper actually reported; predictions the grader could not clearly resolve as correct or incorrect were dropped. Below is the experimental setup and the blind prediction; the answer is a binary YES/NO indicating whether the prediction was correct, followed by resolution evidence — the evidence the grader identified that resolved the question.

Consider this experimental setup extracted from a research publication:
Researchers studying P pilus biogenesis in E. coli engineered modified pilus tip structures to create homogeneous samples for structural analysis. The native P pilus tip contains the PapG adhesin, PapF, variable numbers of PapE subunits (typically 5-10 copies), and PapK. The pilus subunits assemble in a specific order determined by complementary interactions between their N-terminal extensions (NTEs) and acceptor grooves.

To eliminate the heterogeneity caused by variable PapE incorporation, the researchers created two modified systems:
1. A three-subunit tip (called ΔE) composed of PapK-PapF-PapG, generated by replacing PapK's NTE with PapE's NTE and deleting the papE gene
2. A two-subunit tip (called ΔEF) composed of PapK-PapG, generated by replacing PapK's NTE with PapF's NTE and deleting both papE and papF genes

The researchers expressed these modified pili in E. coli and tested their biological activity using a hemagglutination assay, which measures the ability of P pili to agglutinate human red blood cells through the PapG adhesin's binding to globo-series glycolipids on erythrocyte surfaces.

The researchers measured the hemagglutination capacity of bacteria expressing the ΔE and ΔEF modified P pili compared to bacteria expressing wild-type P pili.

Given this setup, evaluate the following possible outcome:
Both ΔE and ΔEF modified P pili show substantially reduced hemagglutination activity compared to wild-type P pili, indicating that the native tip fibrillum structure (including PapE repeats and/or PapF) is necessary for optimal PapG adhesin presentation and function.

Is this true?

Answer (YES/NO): NO